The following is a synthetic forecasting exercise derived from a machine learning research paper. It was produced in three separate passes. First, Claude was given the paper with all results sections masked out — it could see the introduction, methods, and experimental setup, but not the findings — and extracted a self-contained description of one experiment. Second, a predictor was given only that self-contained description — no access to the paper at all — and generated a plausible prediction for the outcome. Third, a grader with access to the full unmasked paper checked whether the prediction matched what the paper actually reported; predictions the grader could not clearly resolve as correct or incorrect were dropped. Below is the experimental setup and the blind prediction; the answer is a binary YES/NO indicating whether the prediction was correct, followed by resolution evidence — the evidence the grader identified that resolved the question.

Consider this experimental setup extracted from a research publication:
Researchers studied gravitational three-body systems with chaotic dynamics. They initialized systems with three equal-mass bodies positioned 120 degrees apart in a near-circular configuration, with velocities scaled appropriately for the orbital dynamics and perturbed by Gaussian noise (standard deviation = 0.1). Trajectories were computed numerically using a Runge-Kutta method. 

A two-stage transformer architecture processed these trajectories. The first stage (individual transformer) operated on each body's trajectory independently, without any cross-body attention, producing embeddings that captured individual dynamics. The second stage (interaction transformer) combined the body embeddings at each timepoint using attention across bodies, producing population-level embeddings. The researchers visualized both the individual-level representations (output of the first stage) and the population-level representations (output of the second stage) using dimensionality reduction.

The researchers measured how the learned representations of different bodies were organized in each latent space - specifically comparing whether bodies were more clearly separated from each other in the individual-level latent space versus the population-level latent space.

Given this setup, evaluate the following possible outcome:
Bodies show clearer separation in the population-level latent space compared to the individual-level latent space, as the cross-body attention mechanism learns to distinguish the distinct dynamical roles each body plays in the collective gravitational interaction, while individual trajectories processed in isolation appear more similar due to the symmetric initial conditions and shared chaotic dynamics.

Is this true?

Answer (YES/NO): YES